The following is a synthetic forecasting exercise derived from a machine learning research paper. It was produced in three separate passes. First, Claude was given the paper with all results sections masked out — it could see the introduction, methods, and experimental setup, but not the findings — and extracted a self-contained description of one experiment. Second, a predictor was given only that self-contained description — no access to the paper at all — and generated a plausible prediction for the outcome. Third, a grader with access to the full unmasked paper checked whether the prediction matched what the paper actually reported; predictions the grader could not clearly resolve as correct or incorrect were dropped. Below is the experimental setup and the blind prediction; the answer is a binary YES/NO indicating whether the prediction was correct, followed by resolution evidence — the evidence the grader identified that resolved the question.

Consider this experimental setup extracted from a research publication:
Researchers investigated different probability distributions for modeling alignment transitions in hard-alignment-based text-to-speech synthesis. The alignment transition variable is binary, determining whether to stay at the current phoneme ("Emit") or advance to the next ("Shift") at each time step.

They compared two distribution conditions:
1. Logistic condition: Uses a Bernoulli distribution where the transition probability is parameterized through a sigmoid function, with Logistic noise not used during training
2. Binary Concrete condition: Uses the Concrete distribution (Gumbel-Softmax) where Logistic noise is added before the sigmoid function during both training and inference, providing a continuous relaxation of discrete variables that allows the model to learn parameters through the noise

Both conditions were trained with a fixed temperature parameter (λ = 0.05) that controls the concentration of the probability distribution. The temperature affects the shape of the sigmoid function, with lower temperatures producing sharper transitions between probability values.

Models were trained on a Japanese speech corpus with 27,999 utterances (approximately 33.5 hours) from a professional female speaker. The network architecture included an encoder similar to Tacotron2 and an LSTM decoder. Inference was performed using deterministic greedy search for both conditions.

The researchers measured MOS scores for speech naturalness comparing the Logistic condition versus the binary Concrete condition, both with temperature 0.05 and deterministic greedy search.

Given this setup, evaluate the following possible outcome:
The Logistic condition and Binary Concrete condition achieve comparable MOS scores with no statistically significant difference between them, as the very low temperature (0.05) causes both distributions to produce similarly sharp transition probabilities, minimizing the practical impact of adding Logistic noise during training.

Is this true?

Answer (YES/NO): YES